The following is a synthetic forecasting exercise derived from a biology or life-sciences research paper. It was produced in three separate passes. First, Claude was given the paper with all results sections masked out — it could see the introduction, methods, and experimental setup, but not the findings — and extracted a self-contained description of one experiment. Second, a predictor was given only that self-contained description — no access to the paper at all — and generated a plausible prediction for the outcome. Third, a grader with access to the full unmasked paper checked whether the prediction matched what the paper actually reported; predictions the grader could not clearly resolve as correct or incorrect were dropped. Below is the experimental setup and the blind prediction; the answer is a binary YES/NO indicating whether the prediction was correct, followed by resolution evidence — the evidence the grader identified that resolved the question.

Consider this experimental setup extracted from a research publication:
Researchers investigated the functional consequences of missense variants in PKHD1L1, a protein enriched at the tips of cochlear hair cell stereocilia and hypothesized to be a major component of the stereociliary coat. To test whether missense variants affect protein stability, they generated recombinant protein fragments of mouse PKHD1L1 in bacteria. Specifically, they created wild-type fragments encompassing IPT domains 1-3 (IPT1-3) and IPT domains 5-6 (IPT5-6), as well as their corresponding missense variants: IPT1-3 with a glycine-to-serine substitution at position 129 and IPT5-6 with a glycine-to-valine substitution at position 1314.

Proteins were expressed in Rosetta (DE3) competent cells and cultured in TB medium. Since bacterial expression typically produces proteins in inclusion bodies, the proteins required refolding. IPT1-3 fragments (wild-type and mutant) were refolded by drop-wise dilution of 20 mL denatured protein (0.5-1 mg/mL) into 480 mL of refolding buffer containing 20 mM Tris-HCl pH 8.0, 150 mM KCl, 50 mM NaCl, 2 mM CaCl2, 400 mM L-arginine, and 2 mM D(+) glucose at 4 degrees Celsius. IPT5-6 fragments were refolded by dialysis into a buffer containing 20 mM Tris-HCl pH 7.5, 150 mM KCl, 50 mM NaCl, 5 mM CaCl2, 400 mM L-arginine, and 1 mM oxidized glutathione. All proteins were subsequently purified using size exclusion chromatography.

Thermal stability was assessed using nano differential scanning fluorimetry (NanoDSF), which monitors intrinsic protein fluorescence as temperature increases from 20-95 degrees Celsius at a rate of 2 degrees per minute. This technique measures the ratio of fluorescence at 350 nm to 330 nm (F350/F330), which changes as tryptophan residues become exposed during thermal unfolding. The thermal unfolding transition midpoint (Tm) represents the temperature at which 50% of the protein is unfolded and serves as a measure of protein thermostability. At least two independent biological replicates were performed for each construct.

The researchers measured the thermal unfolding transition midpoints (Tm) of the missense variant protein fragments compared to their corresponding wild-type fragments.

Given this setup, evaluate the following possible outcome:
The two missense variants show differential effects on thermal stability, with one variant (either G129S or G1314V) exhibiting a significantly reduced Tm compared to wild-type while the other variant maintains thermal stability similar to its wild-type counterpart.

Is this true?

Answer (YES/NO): NO